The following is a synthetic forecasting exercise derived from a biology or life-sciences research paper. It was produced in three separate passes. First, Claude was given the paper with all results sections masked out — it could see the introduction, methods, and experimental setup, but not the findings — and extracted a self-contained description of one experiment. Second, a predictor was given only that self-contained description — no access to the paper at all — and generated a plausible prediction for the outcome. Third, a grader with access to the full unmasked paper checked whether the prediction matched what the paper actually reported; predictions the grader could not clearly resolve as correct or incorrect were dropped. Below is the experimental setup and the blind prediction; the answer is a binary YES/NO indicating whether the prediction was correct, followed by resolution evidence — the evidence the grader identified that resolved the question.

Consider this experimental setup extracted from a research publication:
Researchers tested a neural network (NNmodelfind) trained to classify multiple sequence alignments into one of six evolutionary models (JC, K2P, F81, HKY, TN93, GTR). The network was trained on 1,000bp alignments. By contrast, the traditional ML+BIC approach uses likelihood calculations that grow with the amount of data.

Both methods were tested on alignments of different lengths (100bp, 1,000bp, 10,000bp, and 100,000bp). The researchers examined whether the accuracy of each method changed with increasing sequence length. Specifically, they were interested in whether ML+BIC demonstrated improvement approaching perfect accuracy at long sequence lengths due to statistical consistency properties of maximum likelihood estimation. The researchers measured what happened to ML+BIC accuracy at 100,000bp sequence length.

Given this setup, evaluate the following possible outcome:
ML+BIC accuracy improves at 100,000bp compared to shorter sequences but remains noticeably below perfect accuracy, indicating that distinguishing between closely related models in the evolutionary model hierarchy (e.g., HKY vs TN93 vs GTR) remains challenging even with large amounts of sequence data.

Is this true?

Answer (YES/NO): NO